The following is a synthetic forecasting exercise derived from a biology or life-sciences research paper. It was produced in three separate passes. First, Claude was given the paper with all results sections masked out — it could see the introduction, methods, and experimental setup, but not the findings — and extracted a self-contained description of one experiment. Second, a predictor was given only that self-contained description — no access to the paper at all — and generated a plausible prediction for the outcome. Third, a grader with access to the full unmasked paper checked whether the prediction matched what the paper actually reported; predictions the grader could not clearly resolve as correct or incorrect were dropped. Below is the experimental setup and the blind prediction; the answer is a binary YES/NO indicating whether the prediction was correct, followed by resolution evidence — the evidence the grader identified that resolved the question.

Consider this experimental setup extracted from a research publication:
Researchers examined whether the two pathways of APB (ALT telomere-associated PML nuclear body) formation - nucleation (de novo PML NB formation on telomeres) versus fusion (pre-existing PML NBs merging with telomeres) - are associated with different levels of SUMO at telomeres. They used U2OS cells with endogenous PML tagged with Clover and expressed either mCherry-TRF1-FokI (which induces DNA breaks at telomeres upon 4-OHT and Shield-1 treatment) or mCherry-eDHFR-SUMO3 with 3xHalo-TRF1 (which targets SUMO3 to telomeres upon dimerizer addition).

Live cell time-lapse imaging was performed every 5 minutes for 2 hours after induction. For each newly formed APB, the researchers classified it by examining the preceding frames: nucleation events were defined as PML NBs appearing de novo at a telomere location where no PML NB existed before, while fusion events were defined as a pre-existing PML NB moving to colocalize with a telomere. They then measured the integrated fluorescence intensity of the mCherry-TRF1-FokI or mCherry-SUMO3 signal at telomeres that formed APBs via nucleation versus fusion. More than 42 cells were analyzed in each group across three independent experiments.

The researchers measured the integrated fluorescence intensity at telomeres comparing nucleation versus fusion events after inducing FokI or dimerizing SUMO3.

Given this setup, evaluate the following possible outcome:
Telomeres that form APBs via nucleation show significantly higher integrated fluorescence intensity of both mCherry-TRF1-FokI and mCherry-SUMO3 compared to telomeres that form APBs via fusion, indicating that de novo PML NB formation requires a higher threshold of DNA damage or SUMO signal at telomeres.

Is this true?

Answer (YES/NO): YES